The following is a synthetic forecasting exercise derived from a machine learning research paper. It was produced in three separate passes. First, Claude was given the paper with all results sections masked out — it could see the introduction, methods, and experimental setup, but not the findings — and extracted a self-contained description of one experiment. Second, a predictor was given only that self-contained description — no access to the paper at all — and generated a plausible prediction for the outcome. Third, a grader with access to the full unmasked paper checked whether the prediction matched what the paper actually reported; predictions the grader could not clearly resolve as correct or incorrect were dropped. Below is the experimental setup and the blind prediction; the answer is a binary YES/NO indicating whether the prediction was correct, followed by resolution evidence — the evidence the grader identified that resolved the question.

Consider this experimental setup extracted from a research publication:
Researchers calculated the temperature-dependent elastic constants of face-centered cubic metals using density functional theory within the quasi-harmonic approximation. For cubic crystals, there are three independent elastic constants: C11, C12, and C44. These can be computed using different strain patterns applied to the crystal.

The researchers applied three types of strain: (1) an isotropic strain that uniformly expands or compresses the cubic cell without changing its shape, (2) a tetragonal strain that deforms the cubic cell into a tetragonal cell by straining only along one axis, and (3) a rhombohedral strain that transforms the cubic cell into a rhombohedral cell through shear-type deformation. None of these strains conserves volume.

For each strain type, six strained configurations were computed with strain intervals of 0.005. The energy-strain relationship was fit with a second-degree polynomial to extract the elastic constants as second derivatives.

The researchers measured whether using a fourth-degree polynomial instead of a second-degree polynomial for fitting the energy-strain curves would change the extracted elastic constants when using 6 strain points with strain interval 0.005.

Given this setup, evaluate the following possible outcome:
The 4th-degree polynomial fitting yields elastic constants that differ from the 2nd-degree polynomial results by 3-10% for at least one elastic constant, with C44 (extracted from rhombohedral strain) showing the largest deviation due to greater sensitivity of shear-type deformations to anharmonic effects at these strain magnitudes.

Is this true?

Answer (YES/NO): YES